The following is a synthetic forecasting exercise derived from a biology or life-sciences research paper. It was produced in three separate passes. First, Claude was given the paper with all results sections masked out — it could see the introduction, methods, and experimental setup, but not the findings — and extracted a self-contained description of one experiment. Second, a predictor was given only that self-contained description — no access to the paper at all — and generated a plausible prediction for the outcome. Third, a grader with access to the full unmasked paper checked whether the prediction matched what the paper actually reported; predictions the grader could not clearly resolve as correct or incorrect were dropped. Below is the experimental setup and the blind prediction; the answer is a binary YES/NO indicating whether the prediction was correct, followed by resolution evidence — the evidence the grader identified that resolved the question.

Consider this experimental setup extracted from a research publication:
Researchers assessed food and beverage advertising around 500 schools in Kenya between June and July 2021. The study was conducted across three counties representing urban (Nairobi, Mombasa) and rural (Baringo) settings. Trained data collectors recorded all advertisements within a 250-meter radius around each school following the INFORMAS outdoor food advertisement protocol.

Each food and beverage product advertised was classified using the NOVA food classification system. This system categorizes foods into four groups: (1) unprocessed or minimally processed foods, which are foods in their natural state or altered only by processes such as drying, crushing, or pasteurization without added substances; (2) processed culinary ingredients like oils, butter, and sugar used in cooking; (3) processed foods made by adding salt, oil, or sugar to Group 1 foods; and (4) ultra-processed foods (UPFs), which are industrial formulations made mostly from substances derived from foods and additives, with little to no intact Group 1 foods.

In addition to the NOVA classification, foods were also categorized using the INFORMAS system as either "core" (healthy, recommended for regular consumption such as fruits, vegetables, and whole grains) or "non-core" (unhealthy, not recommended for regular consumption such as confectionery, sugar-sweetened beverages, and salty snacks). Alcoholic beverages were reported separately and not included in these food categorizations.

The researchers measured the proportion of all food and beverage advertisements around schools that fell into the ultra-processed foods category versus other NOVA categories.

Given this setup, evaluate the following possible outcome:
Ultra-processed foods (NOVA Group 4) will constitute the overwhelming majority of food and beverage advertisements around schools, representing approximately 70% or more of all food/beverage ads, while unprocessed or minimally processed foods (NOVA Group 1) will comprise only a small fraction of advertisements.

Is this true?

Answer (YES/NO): NO